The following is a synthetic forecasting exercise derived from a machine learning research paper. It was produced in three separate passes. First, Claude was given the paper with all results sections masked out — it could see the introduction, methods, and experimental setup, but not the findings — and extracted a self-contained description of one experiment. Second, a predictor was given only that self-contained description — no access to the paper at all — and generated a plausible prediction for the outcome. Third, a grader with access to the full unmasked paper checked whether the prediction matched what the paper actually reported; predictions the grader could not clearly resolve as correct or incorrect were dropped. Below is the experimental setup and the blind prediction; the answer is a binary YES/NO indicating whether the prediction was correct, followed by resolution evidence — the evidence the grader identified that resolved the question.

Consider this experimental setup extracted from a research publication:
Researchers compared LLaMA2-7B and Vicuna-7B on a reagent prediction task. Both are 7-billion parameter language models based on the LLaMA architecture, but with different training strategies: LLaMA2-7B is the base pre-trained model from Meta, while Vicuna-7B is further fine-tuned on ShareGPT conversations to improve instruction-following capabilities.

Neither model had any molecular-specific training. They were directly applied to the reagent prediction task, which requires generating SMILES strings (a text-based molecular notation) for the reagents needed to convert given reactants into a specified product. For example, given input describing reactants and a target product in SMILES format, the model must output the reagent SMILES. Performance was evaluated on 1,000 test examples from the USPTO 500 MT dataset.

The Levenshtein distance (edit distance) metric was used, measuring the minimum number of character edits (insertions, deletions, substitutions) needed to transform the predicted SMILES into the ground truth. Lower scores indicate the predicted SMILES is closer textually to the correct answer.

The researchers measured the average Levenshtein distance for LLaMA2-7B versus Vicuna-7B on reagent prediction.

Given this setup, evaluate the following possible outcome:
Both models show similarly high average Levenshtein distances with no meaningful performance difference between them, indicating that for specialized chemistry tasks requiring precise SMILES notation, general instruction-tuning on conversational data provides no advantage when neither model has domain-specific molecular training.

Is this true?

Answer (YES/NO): NO